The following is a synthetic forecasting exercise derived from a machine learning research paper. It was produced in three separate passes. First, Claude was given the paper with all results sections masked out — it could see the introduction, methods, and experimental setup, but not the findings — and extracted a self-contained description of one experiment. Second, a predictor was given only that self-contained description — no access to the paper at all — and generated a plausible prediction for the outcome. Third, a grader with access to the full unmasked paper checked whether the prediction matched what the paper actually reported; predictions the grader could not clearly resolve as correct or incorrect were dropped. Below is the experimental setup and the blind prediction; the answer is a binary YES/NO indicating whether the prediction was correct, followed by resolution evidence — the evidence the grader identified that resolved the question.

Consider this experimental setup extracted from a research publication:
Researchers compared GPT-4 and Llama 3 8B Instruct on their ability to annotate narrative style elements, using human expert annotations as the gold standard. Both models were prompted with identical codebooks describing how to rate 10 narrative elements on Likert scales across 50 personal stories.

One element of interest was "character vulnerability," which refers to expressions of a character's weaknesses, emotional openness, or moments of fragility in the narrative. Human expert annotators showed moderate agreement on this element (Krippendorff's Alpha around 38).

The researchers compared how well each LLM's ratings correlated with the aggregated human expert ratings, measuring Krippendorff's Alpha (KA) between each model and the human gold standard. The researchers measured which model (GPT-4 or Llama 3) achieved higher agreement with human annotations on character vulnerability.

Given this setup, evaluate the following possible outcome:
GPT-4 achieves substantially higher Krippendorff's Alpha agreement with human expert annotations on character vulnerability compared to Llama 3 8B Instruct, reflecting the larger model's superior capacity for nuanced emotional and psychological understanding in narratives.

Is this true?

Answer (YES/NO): YES